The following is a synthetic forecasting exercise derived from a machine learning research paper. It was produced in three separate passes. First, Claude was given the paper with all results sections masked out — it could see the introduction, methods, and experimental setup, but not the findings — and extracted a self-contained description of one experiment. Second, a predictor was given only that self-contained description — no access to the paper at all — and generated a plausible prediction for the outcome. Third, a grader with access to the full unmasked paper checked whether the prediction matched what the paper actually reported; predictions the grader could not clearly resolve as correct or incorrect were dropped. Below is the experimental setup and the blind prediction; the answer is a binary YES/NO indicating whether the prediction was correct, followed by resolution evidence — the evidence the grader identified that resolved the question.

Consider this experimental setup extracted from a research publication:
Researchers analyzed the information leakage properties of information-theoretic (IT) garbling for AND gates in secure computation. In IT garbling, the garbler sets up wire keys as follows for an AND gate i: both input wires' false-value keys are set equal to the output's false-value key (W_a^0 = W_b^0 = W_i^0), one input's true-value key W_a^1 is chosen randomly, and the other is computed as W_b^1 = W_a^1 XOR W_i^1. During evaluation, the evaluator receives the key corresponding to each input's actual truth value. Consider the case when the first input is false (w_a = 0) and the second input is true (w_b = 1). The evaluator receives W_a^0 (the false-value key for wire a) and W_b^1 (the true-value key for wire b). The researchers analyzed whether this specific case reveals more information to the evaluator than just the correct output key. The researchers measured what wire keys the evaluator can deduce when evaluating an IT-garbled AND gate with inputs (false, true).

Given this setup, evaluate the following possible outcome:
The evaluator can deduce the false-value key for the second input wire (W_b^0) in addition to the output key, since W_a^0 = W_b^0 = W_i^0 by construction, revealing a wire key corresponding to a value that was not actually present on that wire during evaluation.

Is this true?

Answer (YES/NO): YES